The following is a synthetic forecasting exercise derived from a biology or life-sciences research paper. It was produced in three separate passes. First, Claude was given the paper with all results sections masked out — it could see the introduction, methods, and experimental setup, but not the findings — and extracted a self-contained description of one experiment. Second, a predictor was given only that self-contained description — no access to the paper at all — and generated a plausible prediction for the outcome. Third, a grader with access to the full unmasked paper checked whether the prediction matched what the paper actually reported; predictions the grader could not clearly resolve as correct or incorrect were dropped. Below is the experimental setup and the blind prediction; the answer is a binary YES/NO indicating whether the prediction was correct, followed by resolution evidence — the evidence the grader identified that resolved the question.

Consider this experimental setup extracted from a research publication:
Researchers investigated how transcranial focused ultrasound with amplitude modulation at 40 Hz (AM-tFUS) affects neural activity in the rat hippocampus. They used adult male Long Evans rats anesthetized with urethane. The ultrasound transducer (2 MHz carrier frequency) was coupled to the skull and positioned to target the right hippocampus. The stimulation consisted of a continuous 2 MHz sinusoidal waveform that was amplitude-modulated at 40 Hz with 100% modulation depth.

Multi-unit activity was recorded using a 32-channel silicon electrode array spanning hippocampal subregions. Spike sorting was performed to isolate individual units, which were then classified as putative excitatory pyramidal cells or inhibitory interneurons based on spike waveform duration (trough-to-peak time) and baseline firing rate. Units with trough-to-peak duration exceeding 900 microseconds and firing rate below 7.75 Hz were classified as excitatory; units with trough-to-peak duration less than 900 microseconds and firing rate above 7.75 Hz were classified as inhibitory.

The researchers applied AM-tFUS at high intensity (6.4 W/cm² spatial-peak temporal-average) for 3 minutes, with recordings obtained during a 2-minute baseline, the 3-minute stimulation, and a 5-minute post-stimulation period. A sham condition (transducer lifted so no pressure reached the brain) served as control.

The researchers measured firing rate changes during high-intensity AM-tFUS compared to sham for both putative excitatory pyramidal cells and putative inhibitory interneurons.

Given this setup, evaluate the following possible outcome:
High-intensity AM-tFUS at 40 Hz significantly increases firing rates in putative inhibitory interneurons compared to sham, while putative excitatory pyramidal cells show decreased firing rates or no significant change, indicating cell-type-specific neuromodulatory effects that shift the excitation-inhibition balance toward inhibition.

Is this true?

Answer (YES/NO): NO